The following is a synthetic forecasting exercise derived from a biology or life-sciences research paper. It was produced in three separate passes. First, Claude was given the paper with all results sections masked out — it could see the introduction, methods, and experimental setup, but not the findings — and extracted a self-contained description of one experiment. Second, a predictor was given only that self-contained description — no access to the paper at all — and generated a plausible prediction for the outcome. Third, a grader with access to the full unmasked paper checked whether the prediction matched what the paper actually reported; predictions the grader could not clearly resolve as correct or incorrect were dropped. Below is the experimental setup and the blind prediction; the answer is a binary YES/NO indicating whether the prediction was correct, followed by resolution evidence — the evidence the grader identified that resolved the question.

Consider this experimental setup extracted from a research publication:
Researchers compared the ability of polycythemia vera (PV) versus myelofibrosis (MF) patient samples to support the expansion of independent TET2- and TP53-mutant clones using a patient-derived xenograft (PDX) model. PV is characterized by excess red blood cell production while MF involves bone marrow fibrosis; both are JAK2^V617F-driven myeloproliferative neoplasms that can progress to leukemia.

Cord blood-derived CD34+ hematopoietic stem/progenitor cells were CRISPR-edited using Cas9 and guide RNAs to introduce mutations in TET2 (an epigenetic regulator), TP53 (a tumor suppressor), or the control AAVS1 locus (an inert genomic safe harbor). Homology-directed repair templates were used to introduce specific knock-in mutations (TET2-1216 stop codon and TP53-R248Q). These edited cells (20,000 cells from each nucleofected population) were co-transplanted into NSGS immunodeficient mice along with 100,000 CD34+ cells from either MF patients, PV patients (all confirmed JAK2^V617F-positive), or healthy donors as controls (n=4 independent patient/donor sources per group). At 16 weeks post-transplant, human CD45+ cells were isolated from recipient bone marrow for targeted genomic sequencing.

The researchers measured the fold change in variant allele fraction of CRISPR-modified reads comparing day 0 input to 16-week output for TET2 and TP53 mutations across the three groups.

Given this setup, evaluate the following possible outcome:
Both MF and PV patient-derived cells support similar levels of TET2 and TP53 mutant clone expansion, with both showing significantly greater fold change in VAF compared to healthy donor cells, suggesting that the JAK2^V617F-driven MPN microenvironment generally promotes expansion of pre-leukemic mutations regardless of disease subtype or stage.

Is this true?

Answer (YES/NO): NO